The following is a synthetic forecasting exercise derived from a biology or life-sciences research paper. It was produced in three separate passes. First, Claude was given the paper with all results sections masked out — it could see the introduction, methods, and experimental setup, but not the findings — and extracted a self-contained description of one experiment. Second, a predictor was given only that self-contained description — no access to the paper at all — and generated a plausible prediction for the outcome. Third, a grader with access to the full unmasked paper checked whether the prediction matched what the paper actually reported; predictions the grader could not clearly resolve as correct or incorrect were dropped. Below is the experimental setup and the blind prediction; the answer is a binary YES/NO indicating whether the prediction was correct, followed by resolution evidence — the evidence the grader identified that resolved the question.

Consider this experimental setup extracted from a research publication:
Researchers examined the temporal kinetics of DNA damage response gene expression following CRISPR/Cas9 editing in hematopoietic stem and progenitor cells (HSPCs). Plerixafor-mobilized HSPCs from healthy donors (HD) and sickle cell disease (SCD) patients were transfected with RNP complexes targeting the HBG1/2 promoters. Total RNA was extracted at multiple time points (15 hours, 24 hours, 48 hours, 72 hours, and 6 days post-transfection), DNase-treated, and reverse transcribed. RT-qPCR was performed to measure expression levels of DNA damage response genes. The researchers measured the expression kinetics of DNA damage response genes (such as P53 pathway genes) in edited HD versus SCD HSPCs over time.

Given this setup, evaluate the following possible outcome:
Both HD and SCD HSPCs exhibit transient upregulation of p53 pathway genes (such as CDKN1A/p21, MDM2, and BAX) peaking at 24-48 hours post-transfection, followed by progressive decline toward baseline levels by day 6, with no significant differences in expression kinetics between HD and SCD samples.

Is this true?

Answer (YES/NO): NO